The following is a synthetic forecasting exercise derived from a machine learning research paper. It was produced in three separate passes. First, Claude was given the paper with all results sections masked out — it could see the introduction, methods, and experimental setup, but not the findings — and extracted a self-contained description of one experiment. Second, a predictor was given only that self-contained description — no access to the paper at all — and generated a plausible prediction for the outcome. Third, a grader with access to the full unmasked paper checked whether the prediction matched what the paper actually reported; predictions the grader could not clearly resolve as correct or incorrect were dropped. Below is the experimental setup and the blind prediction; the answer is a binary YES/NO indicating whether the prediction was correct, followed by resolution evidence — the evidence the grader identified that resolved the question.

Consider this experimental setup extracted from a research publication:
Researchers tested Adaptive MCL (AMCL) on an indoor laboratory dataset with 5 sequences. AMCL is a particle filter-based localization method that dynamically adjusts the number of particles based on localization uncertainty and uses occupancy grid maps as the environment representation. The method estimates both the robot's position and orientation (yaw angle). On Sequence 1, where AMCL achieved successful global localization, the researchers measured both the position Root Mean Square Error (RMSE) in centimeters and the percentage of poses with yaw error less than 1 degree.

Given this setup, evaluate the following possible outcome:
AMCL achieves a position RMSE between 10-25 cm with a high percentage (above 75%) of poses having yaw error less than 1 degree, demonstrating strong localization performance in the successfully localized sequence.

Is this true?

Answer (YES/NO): NO